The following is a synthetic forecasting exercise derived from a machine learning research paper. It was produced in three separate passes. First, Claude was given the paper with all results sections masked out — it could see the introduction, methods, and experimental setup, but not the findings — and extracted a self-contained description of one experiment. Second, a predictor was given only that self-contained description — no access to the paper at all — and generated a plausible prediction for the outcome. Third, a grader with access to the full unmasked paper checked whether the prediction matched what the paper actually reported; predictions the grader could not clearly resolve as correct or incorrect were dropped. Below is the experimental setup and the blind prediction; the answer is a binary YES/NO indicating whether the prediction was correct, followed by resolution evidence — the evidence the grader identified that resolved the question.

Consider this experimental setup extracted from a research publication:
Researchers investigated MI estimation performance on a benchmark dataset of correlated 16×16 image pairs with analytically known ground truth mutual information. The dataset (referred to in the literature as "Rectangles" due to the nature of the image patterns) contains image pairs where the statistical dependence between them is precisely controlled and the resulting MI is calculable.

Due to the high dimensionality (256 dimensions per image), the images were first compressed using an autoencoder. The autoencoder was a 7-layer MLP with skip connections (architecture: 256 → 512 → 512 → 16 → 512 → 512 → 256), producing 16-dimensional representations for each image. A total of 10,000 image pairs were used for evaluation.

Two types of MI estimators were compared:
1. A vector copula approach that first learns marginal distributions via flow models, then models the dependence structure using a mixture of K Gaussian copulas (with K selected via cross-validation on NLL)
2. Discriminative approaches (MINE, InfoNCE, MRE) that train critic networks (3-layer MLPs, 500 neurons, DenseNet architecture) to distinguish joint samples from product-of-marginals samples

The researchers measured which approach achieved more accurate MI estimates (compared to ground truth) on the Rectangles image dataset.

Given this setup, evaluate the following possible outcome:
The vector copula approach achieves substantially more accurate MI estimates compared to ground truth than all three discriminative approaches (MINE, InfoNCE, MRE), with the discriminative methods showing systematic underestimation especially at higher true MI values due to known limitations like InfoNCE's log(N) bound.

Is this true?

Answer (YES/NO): NO